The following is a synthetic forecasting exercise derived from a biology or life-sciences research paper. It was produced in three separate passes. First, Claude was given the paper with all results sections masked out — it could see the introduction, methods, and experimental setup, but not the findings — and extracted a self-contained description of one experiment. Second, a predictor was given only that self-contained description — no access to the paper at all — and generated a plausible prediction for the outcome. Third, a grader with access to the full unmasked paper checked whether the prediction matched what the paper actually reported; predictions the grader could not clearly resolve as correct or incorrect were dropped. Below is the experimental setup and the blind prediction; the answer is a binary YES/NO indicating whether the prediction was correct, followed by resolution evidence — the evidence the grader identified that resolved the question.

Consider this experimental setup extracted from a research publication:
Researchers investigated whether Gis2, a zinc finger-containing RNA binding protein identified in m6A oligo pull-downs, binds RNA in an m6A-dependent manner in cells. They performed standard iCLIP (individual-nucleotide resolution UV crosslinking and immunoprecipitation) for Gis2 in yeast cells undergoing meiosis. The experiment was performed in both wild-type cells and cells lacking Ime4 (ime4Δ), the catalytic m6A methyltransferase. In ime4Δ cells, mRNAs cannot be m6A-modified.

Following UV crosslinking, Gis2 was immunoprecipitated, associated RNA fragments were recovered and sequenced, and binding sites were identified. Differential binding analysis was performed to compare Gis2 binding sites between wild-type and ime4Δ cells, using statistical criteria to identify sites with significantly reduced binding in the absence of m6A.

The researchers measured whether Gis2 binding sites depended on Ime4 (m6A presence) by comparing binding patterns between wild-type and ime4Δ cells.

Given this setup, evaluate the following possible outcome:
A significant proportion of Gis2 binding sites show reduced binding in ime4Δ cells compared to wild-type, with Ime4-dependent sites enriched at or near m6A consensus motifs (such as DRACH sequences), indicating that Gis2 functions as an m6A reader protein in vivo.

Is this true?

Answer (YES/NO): NO